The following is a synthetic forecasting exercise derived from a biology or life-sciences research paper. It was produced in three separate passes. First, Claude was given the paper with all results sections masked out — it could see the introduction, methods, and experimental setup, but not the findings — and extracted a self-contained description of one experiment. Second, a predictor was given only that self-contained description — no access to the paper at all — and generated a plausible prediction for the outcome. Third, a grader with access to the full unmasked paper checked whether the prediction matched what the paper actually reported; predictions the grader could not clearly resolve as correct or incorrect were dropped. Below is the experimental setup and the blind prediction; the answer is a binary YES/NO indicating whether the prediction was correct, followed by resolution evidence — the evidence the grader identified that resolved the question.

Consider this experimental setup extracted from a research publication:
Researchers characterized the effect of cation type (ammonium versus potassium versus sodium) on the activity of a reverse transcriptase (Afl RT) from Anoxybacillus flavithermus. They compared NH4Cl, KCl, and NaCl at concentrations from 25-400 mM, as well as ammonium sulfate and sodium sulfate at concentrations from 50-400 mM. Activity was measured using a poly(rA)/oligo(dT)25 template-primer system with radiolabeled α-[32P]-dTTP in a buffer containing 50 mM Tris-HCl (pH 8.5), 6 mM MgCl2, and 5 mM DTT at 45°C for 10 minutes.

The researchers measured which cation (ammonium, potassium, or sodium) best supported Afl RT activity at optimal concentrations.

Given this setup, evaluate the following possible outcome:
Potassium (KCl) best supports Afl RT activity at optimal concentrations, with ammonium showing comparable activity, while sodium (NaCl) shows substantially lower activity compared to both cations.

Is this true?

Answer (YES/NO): NO